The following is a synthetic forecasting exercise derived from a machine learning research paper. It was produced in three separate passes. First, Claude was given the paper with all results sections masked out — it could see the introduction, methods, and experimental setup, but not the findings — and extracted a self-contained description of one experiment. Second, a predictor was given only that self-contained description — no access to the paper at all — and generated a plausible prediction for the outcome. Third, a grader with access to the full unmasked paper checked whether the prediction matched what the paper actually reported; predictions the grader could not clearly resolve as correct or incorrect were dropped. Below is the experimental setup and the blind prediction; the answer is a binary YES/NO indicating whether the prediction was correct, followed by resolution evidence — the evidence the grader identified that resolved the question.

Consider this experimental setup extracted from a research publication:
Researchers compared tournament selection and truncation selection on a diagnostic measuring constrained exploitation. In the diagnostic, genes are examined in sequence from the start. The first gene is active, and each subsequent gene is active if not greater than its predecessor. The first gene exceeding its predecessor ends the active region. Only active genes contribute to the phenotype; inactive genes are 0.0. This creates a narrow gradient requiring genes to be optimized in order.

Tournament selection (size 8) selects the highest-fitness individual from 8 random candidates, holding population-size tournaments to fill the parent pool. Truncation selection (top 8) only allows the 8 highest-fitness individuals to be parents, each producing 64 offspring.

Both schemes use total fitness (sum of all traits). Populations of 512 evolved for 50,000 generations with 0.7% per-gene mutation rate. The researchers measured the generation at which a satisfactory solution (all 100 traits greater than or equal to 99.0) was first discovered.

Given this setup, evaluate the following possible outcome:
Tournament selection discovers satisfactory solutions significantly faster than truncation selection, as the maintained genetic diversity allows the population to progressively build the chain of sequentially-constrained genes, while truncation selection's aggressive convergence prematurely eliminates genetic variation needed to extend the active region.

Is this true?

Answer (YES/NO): NO